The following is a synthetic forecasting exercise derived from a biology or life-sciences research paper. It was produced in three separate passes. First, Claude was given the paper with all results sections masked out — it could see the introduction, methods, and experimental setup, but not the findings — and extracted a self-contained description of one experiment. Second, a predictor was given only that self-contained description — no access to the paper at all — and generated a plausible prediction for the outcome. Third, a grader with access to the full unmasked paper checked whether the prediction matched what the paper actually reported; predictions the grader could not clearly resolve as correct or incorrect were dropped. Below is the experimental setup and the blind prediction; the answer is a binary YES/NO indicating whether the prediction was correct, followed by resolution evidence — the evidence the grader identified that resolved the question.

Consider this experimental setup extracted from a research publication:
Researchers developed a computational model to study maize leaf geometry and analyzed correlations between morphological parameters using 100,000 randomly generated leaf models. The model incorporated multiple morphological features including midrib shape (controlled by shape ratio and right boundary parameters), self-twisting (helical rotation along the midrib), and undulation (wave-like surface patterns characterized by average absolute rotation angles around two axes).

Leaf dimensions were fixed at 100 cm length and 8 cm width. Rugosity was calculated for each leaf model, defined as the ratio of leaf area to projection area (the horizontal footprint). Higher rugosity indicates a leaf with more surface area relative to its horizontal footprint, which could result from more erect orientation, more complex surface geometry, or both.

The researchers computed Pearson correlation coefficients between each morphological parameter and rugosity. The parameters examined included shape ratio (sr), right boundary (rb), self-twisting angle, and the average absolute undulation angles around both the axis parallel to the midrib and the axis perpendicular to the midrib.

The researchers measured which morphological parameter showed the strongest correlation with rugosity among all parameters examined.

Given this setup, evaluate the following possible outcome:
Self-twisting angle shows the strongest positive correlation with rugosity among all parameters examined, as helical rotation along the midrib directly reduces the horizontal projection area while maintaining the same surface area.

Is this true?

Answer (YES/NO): NO